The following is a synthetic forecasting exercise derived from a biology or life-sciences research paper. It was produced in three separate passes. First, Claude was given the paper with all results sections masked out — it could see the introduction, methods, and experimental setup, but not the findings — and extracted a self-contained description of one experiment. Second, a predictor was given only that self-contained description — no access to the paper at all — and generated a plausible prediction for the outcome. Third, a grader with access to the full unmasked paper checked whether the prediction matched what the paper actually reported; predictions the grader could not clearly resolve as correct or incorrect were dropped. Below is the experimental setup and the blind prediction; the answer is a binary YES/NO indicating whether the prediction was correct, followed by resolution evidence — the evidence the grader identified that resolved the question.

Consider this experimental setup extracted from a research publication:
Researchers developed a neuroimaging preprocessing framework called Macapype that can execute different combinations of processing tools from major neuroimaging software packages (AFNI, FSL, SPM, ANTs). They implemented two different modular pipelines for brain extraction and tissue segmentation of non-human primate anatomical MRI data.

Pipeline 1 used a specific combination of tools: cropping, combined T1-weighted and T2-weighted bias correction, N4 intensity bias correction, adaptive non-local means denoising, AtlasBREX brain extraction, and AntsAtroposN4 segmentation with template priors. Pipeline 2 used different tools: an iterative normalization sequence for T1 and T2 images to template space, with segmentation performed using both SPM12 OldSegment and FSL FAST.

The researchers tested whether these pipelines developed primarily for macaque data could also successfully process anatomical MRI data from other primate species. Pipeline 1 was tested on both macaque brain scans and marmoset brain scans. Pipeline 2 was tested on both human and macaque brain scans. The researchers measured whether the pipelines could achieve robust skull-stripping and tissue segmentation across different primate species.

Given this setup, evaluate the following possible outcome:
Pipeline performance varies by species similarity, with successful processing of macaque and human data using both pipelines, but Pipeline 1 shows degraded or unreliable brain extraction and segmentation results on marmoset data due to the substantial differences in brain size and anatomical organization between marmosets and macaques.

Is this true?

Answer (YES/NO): NO